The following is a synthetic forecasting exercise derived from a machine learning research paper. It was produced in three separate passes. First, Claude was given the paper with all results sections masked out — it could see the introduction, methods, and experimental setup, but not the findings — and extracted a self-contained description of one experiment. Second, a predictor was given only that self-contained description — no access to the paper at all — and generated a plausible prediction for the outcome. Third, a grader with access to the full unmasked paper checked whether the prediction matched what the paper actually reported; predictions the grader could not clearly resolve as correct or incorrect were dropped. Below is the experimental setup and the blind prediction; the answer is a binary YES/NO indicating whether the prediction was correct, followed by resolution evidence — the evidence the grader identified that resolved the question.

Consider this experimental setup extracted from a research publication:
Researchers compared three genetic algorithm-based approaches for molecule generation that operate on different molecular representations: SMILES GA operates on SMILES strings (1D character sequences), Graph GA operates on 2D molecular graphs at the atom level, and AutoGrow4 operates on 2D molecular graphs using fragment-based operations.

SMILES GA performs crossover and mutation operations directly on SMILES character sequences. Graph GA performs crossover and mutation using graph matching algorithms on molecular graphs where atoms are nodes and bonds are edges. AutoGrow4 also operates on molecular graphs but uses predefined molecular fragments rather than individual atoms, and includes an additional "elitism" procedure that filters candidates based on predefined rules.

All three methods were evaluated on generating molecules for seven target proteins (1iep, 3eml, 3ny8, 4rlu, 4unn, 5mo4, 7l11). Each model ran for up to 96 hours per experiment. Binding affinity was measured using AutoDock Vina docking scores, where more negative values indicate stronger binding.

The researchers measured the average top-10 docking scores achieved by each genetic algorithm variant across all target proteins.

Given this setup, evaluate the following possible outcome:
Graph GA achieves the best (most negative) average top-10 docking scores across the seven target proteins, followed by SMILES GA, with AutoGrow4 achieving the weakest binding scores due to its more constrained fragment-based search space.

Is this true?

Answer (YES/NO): NO